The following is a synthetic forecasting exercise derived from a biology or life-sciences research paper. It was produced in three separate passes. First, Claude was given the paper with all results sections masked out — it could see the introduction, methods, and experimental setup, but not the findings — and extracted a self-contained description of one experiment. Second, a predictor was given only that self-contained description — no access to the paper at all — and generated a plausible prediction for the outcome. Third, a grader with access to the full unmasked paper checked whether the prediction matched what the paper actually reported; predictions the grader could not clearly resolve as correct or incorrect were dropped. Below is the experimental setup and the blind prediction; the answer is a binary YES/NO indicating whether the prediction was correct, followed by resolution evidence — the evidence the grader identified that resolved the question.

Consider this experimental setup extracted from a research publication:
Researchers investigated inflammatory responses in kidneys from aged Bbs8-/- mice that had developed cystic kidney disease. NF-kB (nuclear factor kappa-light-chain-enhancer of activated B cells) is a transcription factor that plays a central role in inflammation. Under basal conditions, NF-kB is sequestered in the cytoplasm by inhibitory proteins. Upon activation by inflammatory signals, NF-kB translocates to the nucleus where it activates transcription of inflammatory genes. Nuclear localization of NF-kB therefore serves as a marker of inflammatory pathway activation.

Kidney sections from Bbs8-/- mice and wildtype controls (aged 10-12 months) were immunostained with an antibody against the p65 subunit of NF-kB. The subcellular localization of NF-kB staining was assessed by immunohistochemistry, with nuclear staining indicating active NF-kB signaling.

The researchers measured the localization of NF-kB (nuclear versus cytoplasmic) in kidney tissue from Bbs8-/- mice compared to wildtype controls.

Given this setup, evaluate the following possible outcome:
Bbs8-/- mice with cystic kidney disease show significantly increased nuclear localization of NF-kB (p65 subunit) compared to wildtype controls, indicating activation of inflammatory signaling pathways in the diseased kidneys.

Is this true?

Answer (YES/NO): YES